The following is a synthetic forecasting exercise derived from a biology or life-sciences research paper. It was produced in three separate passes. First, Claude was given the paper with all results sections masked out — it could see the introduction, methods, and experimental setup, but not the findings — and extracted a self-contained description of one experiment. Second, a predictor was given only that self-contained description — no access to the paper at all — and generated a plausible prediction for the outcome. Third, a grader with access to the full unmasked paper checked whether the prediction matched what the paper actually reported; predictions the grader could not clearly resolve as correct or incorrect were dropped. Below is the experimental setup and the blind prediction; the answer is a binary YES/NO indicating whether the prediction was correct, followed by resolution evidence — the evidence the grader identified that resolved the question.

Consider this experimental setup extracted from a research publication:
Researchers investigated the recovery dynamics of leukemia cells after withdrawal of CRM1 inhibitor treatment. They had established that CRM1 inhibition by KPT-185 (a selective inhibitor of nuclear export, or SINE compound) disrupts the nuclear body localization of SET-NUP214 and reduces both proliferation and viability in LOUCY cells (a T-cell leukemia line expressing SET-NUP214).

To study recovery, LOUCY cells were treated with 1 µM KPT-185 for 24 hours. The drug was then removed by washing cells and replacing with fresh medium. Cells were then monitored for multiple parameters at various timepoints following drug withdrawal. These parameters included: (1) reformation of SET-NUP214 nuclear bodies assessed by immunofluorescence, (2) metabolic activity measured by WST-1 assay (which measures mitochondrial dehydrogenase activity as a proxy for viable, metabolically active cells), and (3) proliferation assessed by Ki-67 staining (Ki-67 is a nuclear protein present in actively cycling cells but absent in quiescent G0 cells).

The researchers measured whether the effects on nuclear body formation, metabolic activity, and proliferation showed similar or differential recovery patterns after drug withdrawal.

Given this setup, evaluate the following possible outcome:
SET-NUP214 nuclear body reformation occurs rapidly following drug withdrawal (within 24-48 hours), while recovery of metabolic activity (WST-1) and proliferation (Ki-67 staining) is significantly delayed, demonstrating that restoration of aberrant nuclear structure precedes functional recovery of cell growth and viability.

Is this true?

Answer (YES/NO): NO